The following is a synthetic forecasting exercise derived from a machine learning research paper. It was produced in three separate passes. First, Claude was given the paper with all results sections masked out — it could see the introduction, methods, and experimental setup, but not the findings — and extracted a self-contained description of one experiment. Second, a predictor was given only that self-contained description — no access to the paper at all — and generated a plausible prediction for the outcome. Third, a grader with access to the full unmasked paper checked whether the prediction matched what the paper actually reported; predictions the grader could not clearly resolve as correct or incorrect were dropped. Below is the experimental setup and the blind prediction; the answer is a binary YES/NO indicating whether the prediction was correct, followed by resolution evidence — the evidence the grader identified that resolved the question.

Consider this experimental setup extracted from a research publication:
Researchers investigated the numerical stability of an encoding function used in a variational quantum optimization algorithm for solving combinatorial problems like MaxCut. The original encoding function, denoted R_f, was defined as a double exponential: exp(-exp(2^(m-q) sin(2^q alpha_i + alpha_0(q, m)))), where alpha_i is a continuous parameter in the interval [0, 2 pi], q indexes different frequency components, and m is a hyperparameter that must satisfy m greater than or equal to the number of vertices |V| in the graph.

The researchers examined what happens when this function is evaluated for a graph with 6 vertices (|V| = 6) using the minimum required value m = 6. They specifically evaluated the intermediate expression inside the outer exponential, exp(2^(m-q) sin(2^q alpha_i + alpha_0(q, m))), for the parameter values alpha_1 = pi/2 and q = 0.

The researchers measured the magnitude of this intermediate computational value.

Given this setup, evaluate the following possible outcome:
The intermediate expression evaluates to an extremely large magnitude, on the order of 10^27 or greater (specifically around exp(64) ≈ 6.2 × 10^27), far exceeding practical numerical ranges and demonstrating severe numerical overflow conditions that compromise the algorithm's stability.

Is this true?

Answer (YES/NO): YES